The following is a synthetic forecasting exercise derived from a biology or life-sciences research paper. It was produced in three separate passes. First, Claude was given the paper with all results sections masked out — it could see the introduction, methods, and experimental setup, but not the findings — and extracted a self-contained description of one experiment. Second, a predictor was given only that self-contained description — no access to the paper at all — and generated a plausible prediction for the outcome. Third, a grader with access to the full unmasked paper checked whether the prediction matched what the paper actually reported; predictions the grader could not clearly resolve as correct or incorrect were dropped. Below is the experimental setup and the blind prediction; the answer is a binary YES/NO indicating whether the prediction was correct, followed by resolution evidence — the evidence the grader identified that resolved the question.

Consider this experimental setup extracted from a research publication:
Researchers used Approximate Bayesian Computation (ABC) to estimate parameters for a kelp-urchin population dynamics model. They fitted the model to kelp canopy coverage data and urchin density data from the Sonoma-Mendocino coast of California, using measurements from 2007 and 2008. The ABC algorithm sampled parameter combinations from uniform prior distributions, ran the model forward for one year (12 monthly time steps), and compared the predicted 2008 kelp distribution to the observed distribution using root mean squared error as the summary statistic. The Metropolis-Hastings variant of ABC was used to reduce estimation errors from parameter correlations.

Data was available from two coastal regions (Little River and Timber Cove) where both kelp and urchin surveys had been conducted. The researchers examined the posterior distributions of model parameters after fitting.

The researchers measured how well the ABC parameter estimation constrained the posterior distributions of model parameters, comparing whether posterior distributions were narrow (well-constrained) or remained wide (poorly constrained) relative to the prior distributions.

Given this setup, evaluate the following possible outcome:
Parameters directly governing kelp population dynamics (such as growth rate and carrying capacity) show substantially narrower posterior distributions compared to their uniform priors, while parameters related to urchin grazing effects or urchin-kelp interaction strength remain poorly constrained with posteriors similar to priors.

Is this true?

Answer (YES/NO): NO